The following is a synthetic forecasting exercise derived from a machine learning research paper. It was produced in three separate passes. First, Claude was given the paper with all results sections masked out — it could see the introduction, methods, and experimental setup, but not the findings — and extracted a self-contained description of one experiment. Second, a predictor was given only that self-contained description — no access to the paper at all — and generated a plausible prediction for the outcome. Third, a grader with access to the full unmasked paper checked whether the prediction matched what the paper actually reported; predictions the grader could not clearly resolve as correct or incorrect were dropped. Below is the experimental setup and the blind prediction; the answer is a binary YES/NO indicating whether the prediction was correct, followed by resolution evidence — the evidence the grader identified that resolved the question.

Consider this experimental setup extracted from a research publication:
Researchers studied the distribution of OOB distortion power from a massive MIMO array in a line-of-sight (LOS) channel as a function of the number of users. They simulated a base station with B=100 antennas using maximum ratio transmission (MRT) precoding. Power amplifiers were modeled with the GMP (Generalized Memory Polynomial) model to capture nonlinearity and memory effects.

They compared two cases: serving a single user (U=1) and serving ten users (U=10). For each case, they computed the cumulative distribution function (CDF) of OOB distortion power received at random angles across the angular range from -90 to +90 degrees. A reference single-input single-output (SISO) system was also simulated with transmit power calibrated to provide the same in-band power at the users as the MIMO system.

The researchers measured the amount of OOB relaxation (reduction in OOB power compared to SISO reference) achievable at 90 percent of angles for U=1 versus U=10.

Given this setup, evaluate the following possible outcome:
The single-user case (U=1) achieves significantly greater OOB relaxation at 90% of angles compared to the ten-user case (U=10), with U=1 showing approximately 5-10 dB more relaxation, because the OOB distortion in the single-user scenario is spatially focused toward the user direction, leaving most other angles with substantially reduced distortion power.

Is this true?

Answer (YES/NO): NO